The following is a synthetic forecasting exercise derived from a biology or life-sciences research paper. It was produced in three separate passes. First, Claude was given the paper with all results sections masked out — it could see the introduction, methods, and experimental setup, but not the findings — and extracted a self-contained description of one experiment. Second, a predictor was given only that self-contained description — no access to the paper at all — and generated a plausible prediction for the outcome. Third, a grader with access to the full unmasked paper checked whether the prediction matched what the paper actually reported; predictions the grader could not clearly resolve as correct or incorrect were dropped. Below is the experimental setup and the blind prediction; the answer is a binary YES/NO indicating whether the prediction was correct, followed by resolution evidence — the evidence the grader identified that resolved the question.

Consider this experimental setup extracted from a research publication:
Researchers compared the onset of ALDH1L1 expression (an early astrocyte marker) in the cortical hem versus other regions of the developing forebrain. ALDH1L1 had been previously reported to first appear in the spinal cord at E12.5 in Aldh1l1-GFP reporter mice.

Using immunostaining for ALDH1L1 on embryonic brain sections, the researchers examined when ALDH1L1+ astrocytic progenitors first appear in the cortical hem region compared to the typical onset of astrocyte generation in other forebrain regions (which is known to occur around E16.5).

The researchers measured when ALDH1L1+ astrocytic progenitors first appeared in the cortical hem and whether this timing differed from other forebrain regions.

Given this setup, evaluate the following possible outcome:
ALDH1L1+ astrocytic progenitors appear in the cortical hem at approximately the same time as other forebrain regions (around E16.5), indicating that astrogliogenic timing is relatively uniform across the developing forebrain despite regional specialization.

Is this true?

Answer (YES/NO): NO